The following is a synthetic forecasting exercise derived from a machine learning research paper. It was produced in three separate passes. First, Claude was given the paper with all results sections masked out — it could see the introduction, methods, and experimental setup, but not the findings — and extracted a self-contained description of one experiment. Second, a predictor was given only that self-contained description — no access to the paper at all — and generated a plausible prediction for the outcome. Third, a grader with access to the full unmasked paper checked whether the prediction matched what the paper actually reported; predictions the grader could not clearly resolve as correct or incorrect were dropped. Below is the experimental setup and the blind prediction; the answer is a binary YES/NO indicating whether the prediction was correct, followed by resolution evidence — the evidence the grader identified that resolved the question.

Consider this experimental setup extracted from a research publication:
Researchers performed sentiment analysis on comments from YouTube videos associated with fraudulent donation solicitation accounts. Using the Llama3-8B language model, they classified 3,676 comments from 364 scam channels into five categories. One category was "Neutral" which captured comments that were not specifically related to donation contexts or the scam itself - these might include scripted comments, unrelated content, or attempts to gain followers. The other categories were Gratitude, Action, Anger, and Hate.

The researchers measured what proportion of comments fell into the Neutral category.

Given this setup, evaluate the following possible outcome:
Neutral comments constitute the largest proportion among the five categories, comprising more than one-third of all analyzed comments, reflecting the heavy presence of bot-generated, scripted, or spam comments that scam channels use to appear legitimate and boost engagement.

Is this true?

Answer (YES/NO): NO